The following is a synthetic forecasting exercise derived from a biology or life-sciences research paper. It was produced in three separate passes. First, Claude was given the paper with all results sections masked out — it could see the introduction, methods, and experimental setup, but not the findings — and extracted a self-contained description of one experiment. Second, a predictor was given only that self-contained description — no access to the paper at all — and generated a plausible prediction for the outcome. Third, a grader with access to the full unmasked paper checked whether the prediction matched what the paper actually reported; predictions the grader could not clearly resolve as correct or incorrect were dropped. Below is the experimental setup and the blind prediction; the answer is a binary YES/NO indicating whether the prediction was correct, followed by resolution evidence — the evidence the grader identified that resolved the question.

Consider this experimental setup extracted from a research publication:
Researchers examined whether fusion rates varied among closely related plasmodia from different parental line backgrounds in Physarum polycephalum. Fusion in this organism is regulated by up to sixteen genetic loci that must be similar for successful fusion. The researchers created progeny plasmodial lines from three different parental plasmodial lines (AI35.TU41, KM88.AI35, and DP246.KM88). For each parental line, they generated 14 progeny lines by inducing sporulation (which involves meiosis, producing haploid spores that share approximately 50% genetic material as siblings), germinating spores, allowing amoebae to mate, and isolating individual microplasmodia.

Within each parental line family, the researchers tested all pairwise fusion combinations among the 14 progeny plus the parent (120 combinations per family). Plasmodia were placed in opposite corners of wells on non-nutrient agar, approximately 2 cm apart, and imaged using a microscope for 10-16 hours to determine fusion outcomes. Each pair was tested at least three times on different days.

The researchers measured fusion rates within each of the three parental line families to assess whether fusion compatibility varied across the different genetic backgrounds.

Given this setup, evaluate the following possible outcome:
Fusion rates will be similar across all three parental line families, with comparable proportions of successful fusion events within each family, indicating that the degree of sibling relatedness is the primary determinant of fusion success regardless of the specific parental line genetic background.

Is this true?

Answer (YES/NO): NO